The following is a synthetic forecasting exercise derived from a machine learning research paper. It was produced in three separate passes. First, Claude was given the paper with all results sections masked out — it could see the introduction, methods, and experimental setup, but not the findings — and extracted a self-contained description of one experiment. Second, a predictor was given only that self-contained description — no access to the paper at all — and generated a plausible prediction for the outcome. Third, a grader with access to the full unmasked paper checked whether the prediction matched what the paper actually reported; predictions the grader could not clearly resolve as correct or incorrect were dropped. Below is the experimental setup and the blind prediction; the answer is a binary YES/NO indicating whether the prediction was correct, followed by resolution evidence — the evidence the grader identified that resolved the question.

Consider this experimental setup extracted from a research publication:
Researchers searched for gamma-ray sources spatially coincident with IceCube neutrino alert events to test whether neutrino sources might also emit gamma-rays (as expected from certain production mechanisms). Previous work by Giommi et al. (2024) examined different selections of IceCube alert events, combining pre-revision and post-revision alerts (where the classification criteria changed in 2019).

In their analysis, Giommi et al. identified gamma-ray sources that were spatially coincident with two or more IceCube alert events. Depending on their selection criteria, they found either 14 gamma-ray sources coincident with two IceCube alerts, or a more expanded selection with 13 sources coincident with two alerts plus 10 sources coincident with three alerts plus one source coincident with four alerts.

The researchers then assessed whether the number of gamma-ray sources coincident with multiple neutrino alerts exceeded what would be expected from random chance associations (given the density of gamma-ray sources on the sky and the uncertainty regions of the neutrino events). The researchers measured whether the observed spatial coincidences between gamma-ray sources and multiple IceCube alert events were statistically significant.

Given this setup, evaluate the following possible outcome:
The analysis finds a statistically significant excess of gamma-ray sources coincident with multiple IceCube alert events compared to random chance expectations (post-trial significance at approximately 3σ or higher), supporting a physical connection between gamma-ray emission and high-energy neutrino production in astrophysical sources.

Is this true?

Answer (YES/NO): NO